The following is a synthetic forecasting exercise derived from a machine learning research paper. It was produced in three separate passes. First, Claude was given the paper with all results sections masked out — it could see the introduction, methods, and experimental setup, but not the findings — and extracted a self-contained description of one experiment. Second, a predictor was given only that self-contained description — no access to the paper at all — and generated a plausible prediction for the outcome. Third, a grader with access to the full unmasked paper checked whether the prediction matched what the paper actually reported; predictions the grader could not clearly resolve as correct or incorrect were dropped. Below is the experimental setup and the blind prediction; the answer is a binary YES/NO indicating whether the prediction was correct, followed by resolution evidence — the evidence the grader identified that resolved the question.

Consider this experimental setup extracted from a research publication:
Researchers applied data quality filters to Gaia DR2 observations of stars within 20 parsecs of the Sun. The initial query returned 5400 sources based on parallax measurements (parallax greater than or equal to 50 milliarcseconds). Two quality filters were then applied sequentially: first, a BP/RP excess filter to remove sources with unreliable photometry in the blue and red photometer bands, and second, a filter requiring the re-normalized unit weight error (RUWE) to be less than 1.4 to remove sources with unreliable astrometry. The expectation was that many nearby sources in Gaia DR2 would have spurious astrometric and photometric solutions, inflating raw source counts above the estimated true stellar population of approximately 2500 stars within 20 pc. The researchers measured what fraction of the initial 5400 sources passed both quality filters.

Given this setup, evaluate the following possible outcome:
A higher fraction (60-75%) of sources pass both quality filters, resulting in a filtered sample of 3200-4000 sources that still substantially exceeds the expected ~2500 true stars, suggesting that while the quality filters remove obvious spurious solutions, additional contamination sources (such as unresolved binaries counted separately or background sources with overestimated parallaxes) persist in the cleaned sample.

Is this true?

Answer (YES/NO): NO